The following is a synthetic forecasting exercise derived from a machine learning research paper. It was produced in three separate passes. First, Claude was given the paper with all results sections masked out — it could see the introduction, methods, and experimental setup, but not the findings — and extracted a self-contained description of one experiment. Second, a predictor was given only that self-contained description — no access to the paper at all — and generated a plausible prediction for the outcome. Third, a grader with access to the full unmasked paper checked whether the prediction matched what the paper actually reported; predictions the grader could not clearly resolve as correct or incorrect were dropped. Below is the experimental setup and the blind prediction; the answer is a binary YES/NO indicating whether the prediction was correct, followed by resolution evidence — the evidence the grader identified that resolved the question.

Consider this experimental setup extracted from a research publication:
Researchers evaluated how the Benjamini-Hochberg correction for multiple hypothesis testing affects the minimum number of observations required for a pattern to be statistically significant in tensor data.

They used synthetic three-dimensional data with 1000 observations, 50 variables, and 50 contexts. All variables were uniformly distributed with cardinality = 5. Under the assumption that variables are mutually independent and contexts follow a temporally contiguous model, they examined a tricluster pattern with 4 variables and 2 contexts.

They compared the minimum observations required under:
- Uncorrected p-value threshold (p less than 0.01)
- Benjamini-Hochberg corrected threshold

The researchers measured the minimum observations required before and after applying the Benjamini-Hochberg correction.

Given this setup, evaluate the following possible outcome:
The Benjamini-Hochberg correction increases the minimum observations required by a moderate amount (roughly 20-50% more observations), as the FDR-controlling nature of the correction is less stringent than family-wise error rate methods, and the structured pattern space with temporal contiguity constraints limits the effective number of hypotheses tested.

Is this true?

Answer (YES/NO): NO